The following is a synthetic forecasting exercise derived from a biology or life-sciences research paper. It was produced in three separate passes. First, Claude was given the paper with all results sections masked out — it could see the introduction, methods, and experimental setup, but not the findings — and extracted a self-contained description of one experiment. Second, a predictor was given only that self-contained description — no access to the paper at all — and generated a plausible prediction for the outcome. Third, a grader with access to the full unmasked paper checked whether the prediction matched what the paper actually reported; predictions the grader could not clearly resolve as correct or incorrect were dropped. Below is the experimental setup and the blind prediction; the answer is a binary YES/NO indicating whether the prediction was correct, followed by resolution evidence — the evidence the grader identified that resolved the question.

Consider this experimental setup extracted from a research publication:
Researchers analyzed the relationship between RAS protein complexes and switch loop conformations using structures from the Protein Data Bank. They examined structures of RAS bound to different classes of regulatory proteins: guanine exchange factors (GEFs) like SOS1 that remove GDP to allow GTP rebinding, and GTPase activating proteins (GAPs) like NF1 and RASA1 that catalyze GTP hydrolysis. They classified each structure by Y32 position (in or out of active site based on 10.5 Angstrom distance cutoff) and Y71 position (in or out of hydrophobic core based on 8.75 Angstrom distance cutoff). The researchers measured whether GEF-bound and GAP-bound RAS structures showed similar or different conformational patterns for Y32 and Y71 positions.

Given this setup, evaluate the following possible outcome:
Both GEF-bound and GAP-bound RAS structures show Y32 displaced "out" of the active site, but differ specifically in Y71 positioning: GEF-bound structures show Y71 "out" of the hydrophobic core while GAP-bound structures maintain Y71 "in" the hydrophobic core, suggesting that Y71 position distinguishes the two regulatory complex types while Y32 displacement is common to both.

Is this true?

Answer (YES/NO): NO